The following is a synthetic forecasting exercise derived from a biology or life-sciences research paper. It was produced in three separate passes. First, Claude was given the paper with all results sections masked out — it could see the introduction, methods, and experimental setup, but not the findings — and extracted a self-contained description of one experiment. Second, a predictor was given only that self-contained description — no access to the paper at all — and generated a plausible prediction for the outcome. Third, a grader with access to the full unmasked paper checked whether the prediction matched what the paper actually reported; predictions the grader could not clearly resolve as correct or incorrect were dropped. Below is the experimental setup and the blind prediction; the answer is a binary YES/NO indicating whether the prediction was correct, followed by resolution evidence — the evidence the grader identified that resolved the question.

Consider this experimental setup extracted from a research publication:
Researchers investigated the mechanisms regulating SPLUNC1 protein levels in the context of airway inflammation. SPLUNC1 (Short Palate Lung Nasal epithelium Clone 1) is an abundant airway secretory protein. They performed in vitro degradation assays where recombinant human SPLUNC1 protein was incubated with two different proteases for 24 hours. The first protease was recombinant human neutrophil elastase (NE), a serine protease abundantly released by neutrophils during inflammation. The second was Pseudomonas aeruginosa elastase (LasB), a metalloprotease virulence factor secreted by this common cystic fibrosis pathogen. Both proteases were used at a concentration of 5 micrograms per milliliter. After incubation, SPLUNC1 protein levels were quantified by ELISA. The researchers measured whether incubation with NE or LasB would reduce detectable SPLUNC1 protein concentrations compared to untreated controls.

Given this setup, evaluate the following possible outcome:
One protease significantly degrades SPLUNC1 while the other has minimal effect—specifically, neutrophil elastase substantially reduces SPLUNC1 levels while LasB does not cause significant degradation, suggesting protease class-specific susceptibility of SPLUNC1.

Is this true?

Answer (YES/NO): NO